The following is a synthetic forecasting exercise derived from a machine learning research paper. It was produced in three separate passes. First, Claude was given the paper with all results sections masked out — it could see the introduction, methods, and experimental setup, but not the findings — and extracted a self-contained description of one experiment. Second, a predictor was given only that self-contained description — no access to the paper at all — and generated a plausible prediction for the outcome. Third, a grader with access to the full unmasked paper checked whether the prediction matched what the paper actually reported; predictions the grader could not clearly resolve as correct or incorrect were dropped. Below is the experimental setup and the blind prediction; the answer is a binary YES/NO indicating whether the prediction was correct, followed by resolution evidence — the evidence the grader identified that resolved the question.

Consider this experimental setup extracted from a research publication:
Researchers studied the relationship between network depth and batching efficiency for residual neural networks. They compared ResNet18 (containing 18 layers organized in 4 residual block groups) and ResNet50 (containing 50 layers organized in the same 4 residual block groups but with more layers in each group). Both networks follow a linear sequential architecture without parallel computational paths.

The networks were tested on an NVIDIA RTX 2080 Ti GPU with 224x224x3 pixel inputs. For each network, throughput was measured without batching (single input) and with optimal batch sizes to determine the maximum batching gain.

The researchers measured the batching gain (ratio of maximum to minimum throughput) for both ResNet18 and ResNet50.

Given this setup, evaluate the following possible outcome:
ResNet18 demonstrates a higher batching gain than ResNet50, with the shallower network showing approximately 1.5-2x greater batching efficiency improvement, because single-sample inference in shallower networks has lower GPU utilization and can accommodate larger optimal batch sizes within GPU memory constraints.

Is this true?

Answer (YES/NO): NO